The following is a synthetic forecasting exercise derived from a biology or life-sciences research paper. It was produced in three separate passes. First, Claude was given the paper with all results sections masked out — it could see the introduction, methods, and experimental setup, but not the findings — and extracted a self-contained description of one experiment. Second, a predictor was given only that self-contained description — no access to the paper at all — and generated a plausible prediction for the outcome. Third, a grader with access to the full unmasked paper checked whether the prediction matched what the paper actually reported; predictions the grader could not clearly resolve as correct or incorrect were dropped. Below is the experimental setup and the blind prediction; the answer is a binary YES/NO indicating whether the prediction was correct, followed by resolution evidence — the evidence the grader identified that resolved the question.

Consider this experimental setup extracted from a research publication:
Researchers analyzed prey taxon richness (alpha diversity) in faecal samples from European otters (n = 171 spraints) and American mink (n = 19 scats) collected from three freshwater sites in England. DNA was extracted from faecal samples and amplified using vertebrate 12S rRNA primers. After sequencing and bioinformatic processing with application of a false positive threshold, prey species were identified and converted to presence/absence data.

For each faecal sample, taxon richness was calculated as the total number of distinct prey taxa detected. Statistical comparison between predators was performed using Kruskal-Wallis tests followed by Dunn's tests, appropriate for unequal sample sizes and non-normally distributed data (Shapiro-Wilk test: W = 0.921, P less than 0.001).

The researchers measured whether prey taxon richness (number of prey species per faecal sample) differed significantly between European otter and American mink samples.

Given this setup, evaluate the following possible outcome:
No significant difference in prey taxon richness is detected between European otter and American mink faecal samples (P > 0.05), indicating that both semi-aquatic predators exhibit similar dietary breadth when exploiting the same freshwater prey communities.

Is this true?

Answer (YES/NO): NO